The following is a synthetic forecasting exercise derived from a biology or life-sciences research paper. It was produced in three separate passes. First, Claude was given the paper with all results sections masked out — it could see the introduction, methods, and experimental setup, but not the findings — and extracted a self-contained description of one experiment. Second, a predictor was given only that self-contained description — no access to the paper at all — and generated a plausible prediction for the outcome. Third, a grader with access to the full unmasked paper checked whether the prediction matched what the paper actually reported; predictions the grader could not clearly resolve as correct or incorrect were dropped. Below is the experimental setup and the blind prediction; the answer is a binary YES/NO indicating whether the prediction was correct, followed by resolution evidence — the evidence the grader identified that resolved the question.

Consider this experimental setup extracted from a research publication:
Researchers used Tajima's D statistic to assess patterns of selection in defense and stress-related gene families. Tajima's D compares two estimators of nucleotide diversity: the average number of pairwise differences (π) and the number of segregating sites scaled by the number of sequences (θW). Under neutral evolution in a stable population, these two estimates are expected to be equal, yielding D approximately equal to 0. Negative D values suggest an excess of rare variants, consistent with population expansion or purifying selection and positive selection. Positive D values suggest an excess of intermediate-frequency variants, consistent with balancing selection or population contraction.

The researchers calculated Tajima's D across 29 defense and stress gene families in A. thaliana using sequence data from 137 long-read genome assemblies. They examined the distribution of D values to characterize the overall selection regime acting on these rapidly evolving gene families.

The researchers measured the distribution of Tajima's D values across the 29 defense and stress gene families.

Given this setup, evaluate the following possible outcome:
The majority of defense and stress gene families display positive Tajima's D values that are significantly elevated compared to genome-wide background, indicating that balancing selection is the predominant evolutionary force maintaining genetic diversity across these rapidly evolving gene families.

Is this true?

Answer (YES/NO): NO